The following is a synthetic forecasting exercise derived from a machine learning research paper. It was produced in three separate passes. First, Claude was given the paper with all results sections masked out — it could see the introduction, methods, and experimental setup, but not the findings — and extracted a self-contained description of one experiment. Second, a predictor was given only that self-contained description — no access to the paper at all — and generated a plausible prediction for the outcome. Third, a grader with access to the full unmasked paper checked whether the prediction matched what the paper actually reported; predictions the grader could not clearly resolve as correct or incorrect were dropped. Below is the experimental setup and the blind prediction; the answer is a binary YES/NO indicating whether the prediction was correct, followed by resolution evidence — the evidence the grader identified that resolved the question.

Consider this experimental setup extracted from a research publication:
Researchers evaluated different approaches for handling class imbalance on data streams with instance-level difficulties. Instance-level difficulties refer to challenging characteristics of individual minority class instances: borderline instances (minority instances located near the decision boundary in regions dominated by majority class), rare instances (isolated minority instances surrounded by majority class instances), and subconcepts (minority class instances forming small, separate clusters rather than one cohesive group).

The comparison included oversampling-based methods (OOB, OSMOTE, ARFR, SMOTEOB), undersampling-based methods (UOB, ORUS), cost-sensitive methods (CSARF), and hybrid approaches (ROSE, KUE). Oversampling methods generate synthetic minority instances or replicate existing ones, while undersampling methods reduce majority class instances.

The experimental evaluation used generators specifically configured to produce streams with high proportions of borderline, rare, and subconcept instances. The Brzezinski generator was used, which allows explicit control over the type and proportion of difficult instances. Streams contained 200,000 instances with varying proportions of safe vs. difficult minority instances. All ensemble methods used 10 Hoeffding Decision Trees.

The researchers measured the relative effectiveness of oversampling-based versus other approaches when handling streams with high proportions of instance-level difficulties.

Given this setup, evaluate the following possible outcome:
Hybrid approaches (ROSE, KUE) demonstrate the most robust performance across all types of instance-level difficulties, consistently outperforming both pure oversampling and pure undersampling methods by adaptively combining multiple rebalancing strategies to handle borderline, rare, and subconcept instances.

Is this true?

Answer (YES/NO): NO